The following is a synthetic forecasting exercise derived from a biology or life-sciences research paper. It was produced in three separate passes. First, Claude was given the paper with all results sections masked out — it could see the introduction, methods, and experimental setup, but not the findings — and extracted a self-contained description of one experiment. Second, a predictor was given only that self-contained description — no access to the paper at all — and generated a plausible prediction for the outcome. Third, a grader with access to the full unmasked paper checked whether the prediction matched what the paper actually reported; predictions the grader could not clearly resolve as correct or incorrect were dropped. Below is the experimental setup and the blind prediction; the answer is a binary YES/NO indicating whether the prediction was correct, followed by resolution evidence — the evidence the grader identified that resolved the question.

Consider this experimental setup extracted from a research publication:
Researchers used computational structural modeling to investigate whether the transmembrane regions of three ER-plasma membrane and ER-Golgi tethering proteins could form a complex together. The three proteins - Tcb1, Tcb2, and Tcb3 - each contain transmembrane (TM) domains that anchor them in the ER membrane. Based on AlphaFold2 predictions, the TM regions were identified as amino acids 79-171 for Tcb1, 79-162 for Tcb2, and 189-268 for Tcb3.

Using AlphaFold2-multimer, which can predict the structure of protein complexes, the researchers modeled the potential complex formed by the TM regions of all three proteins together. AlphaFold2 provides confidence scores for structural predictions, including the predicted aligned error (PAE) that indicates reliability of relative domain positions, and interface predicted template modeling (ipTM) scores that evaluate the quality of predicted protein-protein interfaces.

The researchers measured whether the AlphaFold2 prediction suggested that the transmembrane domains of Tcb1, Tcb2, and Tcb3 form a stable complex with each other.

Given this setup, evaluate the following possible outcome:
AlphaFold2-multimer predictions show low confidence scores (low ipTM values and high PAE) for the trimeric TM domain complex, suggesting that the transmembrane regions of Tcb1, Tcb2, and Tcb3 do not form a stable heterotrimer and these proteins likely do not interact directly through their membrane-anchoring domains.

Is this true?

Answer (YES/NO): NO